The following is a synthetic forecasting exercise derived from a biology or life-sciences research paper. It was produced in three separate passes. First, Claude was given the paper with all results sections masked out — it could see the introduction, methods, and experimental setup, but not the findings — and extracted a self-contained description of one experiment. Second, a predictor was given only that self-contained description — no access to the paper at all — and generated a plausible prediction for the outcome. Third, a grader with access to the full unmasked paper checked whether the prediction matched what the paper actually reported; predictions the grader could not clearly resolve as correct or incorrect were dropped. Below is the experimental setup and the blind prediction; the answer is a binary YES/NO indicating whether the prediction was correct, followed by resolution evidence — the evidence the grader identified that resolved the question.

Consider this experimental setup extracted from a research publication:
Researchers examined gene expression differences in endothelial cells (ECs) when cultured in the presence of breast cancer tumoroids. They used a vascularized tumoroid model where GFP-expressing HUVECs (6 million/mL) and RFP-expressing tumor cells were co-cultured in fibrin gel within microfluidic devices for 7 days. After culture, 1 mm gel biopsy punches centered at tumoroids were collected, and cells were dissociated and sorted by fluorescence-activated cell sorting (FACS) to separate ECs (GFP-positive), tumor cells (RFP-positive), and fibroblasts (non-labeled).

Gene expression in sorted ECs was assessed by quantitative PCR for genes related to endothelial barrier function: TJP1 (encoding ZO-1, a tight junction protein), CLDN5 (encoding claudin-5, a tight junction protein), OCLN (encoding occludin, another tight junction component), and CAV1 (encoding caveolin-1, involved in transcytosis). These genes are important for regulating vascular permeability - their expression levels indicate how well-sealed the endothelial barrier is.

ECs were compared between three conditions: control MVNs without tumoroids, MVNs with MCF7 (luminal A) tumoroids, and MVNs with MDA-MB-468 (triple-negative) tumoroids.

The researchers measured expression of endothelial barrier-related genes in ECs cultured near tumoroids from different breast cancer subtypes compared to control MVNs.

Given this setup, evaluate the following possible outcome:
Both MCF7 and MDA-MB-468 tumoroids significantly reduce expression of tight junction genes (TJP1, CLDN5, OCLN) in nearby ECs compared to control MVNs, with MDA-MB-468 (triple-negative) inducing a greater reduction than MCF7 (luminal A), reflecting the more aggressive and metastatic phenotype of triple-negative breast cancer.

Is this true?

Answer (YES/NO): NO